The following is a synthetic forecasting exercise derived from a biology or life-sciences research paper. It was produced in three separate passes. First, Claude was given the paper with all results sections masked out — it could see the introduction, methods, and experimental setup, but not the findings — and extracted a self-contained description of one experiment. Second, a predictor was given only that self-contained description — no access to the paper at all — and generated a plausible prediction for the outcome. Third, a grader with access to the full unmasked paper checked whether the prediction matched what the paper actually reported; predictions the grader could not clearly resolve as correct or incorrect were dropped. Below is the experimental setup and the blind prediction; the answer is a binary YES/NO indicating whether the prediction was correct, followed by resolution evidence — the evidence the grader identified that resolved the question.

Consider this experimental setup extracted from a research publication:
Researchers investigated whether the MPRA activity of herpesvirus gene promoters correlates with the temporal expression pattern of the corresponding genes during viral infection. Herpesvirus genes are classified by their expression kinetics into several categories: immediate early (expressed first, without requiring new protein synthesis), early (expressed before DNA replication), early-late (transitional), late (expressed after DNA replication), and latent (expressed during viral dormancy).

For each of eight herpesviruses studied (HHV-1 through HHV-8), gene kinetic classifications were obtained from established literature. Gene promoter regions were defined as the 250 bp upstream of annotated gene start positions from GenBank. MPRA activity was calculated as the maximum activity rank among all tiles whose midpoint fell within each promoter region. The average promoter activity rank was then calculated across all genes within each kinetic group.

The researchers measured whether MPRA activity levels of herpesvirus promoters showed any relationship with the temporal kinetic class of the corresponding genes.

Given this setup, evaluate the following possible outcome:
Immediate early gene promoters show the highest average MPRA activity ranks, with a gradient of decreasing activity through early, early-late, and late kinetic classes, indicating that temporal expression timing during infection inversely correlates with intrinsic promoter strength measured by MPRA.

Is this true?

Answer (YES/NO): NO